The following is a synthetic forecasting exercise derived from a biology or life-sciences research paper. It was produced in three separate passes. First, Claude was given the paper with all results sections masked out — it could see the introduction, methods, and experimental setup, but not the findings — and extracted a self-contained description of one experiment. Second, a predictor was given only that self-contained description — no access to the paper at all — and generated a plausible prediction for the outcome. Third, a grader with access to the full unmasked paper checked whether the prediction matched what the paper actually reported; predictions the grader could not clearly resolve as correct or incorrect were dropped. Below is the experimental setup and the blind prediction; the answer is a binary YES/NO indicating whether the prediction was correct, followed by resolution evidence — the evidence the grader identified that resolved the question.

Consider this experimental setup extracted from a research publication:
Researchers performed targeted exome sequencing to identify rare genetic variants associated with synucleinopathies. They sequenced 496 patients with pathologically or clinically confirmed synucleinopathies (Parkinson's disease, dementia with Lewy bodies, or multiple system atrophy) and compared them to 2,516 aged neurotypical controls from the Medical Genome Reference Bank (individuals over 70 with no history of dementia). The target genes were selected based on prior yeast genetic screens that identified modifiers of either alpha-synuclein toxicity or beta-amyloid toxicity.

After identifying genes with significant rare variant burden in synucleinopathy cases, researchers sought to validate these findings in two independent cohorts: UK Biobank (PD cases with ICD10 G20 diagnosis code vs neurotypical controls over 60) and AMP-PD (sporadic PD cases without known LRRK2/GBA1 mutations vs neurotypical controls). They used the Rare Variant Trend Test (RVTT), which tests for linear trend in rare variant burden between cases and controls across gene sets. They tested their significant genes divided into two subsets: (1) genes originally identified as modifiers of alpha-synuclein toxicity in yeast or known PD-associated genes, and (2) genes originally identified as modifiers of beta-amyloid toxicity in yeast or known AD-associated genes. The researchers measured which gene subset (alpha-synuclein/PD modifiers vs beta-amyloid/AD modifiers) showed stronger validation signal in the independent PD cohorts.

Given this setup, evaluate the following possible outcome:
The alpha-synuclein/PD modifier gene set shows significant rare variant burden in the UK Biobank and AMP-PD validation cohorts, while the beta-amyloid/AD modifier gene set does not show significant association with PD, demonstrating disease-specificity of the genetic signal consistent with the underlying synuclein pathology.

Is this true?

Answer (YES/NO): NO